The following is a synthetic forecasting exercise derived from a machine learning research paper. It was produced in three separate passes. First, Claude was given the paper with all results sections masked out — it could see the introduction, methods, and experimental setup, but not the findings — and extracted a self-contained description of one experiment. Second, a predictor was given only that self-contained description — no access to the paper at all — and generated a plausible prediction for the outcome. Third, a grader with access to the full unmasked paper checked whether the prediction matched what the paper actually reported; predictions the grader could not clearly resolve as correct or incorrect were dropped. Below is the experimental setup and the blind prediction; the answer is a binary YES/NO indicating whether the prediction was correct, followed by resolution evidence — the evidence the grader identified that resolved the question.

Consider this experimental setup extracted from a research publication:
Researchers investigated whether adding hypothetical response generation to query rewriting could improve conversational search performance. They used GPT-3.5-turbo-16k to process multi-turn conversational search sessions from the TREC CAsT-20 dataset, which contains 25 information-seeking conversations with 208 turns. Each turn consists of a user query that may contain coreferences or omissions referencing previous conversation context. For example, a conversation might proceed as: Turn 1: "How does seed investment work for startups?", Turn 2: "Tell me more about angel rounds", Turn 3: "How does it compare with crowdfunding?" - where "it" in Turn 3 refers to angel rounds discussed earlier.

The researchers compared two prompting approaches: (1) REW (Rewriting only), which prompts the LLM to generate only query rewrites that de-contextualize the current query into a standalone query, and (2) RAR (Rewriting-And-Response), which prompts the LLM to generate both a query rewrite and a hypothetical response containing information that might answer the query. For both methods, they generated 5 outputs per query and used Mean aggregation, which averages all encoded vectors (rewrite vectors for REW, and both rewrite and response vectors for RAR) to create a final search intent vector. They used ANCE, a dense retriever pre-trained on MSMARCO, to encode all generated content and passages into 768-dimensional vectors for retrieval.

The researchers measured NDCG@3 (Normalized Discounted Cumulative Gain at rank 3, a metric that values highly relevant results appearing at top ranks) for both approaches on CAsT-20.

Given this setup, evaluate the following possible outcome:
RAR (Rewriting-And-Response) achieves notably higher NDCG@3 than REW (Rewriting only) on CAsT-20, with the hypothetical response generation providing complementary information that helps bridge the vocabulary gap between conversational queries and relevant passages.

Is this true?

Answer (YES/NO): YES